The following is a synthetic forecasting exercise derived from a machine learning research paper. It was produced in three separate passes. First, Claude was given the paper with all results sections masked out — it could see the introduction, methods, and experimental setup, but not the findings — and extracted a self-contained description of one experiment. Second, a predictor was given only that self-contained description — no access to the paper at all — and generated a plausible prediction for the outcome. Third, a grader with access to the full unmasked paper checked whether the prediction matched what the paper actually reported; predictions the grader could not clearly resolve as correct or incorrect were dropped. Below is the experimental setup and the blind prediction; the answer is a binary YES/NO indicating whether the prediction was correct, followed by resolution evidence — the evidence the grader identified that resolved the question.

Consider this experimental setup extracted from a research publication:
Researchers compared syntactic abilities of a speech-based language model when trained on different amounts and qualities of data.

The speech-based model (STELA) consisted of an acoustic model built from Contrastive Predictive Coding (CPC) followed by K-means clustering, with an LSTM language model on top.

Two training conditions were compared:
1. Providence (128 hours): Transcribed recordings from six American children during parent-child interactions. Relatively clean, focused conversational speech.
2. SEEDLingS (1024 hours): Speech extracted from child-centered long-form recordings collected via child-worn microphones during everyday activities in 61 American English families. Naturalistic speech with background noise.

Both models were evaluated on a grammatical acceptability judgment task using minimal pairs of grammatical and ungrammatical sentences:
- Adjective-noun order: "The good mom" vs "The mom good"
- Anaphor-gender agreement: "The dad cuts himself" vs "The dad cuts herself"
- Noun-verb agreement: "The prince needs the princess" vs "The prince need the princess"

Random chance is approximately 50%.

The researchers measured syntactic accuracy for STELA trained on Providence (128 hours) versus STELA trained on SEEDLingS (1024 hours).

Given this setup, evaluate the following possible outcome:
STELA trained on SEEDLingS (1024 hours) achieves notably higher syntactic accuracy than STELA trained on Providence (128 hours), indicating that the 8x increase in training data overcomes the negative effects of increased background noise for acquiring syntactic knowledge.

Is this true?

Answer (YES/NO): NO